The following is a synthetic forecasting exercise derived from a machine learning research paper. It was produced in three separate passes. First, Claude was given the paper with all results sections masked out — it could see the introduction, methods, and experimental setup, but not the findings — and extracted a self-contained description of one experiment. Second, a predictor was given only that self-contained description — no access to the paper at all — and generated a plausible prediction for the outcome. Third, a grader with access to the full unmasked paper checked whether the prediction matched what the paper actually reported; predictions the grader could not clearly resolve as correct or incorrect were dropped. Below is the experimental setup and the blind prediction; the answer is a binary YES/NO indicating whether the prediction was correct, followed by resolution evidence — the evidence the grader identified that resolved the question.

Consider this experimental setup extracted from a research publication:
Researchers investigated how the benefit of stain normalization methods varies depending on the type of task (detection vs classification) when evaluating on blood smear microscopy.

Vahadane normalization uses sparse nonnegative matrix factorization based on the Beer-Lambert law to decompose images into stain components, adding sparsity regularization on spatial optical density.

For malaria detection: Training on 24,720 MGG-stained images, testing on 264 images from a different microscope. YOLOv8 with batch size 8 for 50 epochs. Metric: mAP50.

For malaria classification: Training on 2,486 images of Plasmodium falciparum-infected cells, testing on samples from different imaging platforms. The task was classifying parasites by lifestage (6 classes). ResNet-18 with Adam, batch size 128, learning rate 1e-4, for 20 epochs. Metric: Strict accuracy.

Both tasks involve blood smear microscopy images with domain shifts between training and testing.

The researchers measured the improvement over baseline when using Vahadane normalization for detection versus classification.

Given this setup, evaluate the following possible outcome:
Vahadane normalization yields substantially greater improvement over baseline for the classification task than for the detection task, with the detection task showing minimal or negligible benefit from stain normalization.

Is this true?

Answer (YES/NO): YES